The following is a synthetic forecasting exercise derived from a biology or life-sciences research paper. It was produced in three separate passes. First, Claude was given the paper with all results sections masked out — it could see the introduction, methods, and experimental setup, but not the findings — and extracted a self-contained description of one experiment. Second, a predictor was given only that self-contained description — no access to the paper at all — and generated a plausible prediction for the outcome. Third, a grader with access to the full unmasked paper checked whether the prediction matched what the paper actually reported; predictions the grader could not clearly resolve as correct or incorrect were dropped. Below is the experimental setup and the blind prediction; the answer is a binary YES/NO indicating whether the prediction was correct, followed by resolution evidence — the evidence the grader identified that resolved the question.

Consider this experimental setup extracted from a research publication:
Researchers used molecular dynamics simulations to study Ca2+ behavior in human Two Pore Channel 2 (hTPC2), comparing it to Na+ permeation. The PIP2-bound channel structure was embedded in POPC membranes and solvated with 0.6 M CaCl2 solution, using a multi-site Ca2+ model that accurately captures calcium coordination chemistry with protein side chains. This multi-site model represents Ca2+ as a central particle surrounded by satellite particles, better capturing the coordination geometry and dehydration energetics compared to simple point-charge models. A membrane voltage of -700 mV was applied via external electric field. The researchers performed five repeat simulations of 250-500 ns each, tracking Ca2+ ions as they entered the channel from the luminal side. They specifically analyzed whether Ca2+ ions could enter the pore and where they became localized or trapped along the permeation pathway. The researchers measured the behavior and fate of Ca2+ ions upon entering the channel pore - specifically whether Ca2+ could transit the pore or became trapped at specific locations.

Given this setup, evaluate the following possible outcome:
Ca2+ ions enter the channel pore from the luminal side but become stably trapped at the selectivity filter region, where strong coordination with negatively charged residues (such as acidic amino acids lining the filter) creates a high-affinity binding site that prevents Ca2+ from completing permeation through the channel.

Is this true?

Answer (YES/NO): NO